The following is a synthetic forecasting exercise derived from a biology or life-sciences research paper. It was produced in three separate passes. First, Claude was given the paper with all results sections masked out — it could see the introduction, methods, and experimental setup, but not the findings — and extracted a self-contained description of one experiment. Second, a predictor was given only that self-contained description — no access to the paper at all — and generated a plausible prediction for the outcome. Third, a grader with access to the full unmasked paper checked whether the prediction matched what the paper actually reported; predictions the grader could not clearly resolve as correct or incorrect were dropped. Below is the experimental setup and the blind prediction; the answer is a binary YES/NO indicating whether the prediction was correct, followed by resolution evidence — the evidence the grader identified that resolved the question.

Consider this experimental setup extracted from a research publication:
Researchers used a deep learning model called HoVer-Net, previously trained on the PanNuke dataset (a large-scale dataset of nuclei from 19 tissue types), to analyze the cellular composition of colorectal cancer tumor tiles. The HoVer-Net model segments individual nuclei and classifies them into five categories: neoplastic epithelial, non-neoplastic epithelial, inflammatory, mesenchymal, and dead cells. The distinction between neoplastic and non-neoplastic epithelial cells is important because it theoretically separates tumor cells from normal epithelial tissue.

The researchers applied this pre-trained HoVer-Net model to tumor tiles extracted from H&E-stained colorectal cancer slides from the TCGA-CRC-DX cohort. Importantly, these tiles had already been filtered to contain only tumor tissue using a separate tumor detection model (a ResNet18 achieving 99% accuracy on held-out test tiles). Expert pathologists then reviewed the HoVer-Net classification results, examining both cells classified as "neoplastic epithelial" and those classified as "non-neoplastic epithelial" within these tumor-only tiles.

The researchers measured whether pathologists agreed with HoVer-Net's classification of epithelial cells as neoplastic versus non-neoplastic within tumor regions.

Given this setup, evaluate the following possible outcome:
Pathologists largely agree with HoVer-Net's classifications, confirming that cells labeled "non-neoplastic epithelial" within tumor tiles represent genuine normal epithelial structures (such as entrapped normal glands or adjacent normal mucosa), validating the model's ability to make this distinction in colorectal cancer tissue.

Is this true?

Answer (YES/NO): NO